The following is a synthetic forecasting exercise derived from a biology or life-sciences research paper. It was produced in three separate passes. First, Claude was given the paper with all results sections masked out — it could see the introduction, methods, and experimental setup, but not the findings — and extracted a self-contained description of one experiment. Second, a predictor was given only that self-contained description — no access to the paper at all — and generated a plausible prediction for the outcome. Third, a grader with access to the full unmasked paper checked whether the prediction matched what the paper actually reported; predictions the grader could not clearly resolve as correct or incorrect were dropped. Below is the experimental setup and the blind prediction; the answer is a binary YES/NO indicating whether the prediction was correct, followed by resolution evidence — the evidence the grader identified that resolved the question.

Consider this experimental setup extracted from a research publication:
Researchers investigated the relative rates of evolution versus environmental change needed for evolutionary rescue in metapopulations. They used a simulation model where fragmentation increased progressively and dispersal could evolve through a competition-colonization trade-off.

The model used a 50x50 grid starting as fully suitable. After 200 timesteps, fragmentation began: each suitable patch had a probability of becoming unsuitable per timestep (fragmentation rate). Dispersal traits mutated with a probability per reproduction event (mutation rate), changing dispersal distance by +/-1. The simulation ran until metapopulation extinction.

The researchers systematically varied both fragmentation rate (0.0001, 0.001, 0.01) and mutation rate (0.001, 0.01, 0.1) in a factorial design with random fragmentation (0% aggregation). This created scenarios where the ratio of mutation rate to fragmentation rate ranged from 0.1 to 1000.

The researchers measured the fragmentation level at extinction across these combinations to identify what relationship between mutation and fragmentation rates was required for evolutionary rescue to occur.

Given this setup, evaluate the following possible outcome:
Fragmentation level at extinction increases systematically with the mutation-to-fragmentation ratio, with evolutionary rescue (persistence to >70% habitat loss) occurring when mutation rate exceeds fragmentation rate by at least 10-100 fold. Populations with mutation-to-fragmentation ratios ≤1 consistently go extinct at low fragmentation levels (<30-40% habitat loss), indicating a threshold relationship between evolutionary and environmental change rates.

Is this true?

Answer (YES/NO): NO